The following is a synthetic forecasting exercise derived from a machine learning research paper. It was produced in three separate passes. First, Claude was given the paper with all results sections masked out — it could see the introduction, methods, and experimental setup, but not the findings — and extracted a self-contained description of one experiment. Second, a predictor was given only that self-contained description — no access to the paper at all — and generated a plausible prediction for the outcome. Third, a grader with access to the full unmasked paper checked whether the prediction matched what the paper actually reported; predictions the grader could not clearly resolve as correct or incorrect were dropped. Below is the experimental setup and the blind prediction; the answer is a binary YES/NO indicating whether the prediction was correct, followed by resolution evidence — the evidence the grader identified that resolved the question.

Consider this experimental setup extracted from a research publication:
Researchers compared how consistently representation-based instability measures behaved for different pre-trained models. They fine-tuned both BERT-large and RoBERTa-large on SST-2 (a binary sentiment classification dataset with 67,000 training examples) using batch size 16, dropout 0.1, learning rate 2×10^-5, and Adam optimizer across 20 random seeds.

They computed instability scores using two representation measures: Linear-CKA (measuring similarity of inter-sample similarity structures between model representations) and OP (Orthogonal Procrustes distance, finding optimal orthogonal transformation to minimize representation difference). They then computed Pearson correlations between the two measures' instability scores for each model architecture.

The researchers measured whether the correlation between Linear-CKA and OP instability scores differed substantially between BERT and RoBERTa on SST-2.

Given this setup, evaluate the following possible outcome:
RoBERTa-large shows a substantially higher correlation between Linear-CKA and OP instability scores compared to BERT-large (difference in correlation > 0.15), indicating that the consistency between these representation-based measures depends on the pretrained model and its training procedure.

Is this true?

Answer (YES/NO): YES